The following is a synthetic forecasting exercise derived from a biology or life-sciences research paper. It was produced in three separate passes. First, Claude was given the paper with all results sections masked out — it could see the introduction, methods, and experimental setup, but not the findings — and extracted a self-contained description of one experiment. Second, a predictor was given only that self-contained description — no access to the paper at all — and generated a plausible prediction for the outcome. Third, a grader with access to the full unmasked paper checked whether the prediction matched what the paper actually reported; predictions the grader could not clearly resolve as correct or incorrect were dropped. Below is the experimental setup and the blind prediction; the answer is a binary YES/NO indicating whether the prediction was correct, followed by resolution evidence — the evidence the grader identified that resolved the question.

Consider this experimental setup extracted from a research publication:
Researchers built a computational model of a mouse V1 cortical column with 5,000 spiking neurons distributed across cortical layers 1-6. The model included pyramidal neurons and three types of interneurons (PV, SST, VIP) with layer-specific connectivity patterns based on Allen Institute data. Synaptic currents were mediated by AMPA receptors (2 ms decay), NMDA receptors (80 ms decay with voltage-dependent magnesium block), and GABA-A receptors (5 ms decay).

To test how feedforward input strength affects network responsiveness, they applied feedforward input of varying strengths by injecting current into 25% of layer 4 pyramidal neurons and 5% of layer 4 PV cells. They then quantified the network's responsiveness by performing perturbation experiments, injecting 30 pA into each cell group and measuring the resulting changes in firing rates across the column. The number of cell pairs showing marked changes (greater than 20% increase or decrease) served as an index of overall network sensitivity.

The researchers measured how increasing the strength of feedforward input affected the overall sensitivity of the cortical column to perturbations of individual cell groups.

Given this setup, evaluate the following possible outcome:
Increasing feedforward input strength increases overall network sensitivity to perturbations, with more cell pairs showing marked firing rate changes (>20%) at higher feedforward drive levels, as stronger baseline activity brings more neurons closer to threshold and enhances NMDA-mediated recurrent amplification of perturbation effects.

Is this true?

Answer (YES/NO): NO